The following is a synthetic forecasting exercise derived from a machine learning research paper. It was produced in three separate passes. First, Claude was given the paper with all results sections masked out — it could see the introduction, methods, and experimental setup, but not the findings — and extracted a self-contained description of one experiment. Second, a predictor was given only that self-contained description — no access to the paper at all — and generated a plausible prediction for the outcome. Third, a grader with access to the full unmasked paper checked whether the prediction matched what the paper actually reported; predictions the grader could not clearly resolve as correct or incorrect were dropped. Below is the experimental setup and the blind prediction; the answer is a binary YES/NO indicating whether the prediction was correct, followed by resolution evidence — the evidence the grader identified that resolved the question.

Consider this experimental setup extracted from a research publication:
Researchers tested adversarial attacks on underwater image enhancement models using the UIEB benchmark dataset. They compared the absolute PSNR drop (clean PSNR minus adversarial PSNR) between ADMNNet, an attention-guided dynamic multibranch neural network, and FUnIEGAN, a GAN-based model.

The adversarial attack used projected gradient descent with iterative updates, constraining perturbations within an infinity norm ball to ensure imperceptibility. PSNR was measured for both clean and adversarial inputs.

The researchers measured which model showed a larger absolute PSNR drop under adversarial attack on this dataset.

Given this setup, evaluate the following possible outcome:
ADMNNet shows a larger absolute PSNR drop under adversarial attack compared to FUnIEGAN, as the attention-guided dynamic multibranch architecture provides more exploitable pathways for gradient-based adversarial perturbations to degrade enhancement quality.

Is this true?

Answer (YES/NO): NO